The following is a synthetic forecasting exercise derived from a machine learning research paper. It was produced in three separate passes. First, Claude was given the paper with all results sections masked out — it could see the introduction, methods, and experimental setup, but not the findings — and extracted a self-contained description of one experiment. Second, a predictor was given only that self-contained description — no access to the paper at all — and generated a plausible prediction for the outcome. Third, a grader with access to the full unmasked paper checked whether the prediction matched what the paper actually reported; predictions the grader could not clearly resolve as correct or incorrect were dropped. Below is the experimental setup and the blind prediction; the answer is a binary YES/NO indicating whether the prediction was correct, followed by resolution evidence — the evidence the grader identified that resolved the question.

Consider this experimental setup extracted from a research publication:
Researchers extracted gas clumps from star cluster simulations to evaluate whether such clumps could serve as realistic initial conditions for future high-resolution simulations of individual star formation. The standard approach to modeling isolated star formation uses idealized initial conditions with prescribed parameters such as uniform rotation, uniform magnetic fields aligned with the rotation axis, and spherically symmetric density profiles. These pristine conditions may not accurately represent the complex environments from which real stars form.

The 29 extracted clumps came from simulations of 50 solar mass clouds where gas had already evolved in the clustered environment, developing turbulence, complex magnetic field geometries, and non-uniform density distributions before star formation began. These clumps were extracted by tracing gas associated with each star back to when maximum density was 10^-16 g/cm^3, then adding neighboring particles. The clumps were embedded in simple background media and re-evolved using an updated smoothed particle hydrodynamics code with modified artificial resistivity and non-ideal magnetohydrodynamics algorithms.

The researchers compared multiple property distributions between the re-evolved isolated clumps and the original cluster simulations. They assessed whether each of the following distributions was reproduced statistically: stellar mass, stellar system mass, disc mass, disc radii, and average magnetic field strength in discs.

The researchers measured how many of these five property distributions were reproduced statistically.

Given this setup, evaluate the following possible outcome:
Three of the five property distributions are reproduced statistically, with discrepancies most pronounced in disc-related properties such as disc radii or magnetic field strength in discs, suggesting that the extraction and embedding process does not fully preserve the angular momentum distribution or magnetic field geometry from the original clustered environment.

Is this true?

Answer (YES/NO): NO